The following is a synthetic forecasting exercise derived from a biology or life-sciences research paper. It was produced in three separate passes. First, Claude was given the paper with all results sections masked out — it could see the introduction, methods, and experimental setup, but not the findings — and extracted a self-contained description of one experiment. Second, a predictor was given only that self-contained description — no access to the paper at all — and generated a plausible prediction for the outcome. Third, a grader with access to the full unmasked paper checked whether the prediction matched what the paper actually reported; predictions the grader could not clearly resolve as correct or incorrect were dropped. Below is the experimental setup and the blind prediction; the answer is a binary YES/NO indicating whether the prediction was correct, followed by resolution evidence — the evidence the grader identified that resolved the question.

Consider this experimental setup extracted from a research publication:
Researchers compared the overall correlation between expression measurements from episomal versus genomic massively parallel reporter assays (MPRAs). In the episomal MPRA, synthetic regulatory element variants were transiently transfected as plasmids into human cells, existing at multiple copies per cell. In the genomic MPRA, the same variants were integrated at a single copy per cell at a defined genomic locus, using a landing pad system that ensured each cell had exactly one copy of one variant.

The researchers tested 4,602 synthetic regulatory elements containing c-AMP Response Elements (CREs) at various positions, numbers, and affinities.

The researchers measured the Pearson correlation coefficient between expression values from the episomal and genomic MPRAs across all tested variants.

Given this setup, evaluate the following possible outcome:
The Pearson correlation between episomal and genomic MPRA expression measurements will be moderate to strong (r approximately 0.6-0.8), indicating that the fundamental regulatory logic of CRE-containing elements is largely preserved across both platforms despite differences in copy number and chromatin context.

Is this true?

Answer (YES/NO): NO